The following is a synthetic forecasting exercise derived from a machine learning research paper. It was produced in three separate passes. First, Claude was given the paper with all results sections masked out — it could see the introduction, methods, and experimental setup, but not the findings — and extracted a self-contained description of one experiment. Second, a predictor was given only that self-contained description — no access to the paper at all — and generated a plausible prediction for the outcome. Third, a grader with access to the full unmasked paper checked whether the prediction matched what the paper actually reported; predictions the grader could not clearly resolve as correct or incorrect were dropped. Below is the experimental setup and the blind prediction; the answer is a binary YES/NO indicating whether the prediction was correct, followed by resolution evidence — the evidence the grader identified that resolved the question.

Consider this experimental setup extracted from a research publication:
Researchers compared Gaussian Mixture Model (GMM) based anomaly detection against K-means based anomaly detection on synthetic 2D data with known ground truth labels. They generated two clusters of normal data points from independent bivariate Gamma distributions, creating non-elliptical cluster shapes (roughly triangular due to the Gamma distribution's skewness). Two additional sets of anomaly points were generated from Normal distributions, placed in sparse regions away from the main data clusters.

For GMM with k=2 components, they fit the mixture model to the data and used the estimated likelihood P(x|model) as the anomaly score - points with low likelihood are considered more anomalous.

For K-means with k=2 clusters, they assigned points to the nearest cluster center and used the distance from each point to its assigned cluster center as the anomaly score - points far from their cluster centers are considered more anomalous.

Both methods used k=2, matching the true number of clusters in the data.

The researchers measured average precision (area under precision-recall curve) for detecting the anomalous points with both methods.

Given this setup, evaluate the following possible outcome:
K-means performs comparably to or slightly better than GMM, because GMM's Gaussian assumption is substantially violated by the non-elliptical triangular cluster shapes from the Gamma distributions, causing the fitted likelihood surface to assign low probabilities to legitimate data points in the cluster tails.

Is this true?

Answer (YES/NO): NO